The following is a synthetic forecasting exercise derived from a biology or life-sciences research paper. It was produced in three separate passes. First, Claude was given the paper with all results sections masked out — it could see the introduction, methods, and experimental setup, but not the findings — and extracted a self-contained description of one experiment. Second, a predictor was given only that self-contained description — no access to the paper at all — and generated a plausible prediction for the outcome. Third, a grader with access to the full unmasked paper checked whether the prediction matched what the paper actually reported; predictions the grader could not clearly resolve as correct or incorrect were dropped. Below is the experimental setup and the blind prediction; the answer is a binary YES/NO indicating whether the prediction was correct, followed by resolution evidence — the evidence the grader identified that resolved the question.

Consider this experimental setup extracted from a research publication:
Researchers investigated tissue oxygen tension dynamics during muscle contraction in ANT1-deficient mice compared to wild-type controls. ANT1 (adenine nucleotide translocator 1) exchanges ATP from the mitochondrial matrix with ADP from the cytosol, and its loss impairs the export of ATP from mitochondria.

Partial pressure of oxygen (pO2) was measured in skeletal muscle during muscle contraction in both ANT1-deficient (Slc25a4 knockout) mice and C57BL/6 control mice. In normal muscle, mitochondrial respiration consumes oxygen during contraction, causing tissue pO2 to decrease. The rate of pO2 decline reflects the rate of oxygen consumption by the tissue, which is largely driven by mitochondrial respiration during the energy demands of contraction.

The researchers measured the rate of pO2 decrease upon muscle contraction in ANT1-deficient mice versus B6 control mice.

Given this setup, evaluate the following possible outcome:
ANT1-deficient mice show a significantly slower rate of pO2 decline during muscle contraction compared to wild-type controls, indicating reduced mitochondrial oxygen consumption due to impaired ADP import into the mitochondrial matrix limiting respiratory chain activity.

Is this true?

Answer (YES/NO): YES